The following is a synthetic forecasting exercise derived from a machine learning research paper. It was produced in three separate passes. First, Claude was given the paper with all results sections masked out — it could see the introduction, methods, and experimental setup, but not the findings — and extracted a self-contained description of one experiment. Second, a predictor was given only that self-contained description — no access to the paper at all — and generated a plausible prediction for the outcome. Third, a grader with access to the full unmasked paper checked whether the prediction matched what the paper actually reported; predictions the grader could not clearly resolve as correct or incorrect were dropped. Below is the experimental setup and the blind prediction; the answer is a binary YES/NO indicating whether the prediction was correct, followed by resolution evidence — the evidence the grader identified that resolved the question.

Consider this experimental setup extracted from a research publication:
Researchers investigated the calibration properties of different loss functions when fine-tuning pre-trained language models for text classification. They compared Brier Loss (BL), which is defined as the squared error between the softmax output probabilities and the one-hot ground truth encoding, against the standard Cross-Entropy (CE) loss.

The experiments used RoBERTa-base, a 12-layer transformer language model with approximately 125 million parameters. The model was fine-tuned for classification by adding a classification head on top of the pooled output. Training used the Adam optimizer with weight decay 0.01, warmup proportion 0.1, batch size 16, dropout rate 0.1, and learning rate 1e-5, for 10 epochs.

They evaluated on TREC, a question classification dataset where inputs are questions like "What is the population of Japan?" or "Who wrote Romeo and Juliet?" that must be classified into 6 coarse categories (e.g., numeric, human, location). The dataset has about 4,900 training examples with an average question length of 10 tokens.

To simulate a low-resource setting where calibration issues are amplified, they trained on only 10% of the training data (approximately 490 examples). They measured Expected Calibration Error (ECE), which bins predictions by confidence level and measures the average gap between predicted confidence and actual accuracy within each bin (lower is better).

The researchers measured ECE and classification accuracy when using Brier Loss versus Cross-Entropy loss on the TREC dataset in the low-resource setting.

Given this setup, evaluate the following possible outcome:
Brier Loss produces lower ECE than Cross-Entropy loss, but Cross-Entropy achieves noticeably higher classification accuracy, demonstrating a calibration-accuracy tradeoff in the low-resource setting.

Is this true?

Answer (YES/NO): NO